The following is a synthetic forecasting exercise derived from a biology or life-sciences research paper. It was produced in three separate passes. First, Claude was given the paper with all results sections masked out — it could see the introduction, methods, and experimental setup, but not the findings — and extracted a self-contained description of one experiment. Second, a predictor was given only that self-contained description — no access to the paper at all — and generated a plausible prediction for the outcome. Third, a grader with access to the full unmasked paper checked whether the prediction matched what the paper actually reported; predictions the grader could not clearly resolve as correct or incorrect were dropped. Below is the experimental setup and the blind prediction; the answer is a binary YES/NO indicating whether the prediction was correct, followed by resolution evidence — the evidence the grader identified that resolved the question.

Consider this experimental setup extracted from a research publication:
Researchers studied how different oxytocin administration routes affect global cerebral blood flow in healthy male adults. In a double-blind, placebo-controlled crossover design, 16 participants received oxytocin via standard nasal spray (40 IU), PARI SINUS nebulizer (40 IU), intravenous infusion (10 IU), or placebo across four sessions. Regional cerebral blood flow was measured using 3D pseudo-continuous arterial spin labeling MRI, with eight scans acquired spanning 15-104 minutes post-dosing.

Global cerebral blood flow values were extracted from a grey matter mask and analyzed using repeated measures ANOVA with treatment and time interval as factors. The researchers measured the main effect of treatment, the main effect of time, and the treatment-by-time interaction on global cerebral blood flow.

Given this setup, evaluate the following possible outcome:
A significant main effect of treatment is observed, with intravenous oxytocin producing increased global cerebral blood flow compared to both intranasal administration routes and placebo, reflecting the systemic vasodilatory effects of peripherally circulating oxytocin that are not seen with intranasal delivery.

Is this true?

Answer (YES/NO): NO